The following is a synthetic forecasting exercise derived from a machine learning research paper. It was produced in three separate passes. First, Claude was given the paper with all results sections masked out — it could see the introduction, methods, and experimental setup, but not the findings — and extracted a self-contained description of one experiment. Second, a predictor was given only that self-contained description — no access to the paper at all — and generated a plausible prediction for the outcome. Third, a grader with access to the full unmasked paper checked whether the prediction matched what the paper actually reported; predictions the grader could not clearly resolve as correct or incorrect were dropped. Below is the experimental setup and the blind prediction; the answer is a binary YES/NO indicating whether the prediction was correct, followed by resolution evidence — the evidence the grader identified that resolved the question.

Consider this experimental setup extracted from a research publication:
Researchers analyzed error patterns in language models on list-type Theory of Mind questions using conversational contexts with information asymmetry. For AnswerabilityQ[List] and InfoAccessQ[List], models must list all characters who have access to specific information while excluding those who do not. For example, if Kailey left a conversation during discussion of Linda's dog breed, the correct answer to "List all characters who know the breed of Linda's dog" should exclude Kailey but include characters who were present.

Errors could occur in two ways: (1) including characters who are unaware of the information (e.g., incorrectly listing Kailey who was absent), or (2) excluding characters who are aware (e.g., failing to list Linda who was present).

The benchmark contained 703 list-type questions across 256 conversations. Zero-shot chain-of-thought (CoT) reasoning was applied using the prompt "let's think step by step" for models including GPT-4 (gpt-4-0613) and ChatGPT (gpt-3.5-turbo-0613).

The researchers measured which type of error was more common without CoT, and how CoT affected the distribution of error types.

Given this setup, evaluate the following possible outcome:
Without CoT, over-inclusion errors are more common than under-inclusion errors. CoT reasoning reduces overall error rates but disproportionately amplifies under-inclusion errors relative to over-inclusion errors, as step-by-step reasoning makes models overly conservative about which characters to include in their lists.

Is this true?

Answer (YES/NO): NO